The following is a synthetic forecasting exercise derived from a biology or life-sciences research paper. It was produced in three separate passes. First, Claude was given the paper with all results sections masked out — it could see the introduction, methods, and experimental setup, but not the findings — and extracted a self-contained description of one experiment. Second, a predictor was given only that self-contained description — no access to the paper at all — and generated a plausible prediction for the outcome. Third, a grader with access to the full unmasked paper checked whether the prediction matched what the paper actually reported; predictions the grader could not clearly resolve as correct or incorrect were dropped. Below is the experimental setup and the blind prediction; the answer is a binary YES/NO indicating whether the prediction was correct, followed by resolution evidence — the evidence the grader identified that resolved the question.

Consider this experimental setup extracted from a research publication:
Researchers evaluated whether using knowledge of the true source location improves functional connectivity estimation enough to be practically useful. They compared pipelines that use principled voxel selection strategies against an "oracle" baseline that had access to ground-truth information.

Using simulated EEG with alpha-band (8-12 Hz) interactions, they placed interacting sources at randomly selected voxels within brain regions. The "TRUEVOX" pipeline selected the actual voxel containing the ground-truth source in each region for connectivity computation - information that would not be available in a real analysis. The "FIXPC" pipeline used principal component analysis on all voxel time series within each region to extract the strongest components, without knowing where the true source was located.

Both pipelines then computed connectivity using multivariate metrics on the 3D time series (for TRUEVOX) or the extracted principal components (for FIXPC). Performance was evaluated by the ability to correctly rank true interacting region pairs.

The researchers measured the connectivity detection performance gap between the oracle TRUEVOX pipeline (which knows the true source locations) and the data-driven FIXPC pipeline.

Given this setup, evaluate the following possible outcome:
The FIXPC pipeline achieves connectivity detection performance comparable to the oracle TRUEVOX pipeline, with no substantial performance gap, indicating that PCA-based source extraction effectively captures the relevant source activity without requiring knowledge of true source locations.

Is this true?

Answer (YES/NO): YES